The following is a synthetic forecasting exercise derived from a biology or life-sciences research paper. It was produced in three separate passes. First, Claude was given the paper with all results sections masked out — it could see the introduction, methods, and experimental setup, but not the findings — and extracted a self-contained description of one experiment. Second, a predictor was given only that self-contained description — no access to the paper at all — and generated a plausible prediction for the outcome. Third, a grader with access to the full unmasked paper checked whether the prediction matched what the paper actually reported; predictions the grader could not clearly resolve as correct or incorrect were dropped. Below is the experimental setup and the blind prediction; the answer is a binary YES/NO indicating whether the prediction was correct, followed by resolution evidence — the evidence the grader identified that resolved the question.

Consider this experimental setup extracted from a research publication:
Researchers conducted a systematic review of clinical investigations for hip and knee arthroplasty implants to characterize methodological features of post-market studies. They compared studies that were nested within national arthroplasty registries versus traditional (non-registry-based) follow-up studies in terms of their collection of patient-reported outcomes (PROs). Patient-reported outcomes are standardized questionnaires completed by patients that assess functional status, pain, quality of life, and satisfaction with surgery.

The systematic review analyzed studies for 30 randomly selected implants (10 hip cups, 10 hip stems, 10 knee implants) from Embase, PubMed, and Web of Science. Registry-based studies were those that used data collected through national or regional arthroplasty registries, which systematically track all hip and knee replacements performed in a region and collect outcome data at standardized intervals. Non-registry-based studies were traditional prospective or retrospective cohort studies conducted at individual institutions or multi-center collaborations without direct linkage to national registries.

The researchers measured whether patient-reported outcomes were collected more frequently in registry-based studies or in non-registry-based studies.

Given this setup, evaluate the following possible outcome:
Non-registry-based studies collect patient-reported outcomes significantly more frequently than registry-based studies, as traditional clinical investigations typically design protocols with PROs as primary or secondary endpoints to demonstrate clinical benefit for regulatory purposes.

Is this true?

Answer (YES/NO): YES